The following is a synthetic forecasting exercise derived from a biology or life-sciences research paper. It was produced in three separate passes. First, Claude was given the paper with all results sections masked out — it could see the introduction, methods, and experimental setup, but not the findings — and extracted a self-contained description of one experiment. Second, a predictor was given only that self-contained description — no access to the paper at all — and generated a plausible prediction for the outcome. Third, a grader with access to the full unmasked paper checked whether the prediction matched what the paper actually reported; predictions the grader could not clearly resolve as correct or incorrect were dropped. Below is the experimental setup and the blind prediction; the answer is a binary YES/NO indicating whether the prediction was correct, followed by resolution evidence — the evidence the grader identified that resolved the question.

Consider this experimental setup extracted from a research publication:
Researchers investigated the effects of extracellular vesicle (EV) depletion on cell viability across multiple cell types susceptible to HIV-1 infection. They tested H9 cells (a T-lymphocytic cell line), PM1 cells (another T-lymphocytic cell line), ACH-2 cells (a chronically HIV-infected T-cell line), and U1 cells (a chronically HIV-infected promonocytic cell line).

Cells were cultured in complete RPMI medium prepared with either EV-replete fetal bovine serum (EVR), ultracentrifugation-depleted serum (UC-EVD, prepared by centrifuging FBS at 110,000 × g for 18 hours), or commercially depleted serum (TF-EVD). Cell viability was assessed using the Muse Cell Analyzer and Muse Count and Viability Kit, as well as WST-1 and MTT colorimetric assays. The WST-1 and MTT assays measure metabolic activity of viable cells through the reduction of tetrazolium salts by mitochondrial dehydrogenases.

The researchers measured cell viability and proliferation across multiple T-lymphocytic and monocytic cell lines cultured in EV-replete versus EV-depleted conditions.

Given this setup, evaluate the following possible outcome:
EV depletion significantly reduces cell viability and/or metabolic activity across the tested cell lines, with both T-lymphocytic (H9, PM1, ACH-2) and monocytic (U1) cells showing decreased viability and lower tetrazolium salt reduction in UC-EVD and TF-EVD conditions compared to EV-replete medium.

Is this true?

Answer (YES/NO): NO